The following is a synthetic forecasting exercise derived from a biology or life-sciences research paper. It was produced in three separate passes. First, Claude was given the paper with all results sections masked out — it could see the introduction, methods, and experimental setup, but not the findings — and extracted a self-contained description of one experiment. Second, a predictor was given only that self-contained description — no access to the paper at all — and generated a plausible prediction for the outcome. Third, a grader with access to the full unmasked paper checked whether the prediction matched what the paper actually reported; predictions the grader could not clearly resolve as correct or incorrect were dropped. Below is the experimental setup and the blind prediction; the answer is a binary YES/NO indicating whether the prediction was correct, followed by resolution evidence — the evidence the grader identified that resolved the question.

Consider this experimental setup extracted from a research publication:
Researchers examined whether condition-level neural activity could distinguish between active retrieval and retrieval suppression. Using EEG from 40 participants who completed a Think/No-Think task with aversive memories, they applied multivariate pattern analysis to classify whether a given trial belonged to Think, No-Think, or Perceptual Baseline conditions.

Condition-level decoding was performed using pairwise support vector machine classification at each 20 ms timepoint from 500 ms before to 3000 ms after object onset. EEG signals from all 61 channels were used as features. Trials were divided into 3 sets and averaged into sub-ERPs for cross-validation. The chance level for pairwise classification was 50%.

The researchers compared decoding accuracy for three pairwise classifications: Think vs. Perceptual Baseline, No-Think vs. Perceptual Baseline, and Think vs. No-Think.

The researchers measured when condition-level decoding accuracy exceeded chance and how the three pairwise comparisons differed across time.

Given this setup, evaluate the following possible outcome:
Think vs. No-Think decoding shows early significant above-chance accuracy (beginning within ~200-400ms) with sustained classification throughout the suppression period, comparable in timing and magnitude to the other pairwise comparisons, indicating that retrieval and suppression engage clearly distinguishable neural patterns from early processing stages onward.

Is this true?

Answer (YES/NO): NO